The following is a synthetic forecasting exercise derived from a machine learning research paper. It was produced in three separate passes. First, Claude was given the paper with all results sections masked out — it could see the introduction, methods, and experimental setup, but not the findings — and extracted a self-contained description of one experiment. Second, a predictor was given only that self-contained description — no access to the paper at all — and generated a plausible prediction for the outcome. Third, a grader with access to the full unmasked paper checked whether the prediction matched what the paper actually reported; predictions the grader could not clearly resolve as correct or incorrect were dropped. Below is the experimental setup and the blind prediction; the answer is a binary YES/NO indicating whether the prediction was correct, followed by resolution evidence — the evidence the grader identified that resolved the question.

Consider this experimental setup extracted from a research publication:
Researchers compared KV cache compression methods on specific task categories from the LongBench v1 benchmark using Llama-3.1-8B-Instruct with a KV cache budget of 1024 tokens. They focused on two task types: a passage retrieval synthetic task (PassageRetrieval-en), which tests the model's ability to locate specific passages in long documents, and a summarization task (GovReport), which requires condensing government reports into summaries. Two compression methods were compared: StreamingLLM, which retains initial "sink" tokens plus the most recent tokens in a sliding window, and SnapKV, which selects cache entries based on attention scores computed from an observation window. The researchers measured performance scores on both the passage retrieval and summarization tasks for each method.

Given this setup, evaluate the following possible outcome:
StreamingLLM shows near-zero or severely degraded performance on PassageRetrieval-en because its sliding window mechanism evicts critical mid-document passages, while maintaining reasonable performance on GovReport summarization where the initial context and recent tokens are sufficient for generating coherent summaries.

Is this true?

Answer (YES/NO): YES